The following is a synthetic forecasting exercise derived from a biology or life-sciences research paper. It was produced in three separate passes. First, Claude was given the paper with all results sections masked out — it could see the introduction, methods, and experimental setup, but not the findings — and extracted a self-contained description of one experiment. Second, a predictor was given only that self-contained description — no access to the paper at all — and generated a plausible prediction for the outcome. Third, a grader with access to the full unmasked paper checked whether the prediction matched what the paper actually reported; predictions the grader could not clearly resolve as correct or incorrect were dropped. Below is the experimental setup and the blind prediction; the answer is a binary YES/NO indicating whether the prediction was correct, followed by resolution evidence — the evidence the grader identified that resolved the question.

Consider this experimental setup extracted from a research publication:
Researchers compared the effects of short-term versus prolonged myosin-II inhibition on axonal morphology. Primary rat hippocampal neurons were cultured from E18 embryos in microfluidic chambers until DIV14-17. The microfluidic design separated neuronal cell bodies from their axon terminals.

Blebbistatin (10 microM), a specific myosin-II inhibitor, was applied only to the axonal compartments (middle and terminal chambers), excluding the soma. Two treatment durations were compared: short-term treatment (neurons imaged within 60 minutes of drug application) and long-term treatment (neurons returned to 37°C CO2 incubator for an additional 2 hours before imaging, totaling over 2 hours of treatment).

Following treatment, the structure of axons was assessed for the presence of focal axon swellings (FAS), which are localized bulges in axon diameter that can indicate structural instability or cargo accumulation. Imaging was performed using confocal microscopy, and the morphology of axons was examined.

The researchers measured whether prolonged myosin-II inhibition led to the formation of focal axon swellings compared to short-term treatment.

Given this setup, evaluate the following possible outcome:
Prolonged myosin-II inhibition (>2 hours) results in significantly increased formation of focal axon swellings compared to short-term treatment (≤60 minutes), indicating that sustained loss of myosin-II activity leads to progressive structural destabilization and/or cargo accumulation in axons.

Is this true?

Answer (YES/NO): YES